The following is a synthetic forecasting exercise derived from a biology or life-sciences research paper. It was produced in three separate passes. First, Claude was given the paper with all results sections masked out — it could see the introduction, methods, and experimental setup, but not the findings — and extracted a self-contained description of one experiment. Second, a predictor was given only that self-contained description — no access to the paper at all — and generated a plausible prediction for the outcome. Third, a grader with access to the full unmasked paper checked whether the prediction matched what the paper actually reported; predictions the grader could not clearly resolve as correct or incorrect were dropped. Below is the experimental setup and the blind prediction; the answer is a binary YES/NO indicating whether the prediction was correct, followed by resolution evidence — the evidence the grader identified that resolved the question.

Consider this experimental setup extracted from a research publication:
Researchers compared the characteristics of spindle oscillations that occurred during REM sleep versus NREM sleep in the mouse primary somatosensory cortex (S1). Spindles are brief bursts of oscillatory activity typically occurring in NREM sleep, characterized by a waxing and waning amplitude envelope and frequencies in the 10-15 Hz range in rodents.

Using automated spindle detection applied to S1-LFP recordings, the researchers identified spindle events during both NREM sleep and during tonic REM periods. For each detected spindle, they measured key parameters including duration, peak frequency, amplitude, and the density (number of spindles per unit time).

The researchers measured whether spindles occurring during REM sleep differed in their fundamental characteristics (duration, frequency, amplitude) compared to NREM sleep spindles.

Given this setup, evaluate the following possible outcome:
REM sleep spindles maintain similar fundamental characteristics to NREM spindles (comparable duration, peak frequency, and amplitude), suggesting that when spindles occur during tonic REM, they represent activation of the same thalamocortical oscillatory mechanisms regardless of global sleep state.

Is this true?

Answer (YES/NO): NO